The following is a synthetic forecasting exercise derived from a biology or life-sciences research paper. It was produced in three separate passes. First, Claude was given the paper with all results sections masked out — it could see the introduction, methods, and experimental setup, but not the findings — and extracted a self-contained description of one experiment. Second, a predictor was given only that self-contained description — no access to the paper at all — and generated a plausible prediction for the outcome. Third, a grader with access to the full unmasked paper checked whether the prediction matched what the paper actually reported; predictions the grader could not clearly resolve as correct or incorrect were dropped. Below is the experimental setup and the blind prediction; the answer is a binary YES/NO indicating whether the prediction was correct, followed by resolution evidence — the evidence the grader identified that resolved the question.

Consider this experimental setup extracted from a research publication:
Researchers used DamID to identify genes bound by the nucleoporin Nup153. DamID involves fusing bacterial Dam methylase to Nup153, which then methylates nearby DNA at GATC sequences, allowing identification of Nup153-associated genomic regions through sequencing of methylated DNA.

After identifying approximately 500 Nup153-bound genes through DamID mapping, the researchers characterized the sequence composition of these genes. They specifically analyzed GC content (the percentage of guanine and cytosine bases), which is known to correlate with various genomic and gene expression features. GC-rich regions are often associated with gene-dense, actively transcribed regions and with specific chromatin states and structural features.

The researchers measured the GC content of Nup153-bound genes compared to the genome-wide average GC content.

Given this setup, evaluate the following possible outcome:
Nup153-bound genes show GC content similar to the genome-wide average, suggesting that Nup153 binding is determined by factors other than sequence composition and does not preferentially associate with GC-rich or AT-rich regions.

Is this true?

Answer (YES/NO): NO